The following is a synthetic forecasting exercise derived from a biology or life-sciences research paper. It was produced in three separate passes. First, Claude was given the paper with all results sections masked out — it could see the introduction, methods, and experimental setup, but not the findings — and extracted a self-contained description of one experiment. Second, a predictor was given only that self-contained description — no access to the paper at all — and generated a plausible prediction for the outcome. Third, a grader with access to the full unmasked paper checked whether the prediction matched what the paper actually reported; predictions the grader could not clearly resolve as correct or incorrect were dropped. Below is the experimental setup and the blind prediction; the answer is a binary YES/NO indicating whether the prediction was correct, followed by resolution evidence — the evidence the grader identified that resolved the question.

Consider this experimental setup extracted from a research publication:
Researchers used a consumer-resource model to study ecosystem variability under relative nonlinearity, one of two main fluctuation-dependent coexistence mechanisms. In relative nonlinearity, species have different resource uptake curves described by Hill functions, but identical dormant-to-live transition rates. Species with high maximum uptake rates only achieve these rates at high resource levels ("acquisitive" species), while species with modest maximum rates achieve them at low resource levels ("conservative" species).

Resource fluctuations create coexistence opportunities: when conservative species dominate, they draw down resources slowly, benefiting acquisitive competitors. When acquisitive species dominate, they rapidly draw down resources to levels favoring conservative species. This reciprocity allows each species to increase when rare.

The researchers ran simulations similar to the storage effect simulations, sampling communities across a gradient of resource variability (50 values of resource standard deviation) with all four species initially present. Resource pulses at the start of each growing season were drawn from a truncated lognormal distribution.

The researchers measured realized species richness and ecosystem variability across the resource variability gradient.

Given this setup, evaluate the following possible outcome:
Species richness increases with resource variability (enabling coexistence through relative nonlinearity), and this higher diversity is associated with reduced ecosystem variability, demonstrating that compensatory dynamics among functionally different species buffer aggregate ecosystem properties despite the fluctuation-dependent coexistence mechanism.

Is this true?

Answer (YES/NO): NO